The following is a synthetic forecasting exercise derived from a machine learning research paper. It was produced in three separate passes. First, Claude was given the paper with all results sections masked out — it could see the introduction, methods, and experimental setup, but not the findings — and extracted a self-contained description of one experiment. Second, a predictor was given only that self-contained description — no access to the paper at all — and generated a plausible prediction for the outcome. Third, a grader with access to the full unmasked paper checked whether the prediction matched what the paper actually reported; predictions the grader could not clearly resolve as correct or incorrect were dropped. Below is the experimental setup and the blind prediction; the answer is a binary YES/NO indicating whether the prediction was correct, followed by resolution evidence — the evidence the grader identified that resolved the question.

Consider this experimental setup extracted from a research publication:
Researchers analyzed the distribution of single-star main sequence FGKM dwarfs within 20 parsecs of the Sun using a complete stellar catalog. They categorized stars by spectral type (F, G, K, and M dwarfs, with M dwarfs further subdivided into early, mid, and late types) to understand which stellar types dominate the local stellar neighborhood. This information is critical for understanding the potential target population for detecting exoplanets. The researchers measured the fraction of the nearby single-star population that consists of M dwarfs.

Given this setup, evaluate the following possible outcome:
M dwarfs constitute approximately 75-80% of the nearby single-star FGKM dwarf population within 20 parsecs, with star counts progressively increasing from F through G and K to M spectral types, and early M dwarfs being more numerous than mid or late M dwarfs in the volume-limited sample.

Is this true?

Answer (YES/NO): NO